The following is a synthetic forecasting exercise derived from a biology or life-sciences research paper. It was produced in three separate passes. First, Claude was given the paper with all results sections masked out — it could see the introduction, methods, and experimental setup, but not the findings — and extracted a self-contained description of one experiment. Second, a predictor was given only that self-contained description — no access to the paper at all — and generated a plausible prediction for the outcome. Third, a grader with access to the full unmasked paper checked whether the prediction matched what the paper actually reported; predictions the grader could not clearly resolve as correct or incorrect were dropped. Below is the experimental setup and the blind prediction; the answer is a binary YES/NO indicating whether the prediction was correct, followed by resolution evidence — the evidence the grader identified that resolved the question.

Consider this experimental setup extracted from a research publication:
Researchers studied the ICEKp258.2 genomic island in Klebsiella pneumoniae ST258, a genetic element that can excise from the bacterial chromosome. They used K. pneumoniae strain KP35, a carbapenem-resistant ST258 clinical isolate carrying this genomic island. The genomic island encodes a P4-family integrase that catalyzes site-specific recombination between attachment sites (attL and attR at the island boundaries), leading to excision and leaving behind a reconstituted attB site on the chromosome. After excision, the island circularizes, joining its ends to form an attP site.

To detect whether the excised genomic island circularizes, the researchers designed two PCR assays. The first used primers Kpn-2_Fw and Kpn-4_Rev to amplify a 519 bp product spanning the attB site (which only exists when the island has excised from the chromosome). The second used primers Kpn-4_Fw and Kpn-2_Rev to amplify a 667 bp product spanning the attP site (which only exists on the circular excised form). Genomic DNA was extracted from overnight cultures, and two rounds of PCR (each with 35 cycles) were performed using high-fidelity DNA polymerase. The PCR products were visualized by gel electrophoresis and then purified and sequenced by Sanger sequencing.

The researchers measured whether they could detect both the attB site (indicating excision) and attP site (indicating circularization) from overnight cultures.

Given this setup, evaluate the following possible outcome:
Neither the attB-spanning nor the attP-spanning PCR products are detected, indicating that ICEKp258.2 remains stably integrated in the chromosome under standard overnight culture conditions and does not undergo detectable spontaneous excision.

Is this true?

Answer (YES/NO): NO